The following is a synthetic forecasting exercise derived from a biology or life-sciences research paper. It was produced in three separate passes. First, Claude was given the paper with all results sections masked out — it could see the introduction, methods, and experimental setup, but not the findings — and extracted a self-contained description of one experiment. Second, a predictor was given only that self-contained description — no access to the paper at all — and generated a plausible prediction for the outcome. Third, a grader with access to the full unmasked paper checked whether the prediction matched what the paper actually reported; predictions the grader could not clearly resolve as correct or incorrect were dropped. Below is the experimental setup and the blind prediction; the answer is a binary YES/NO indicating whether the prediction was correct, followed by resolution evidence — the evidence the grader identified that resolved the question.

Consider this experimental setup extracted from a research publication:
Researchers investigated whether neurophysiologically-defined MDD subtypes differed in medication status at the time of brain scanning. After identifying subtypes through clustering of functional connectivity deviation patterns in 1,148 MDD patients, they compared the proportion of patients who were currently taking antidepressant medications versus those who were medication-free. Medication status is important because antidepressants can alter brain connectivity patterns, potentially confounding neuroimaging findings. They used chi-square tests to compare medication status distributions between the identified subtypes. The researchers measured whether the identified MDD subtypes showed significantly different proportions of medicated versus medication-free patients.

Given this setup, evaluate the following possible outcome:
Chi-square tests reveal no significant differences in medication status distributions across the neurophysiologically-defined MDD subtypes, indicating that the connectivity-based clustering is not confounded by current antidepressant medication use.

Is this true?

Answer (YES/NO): NO